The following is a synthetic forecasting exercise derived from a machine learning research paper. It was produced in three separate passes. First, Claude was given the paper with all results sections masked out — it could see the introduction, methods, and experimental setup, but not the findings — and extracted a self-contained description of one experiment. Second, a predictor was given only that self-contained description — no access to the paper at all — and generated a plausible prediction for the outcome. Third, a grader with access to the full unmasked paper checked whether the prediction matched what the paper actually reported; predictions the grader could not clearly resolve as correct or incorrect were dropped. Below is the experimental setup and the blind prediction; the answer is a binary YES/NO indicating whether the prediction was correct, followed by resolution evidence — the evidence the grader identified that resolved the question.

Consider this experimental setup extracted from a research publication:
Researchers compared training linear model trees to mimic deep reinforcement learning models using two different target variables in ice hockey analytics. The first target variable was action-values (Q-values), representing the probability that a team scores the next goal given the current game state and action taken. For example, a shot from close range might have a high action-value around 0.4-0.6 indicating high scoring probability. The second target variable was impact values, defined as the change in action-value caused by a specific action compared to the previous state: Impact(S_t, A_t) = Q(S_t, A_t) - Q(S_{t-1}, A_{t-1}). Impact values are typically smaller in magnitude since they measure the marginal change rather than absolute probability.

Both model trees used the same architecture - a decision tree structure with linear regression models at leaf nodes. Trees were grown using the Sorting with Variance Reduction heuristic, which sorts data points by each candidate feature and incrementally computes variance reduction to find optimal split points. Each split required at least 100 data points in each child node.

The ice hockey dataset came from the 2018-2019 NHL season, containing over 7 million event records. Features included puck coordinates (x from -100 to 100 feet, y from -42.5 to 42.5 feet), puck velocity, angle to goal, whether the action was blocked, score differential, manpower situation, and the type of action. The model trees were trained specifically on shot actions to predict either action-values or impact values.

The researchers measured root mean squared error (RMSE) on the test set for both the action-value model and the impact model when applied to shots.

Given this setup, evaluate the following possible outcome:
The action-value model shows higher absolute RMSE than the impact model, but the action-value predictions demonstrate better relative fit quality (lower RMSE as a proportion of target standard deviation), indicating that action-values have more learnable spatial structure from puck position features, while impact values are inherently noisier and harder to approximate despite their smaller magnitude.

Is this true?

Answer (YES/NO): NO